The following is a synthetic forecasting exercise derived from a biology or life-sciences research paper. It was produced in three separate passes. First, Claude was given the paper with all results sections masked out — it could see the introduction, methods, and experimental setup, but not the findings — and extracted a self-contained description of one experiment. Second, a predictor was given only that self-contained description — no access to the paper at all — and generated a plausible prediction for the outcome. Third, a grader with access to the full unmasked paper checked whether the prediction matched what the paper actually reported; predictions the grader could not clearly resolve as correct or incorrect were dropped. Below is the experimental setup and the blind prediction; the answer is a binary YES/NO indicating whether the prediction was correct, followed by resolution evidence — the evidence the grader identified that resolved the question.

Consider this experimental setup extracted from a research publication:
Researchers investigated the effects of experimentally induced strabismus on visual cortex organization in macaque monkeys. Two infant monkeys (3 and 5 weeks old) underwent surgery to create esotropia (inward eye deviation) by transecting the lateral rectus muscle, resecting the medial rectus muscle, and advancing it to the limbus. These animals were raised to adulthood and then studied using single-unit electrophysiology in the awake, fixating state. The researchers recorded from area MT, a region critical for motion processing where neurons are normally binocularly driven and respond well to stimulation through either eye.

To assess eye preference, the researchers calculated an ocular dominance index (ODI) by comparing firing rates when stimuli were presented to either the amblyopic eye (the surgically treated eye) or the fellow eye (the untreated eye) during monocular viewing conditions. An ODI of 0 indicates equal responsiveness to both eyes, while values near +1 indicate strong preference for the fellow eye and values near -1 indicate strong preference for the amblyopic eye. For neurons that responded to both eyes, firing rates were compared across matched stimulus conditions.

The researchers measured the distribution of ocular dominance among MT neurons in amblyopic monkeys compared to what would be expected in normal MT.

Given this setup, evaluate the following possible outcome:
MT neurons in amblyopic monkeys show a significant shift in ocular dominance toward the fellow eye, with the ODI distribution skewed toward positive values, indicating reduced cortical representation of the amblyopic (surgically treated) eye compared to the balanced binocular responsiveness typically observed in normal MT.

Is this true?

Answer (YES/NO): YES